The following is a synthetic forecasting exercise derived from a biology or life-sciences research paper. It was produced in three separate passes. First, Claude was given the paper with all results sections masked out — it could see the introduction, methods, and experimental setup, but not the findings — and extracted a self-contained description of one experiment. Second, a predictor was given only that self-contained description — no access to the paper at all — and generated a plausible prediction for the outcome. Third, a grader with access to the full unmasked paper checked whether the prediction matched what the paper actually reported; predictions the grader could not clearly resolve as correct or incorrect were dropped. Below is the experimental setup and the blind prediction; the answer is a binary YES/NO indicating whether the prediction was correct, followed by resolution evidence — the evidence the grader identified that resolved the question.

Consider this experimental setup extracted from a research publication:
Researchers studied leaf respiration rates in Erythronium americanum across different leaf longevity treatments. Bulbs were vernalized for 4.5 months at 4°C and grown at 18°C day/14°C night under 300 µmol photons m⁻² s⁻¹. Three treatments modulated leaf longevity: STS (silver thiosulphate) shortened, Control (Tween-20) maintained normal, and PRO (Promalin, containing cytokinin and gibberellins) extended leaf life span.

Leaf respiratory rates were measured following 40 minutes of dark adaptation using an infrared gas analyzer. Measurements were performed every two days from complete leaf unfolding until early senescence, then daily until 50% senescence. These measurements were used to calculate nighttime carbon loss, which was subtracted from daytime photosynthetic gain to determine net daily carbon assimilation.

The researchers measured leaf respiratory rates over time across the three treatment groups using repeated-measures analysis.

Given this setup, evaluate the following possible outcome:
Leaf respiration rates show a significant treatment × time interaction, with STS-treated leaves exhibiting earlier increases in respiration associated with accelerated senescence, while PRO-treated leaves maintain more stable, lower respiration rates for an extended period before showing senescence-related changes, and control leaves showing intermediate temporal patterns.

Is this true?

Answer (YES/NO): NO